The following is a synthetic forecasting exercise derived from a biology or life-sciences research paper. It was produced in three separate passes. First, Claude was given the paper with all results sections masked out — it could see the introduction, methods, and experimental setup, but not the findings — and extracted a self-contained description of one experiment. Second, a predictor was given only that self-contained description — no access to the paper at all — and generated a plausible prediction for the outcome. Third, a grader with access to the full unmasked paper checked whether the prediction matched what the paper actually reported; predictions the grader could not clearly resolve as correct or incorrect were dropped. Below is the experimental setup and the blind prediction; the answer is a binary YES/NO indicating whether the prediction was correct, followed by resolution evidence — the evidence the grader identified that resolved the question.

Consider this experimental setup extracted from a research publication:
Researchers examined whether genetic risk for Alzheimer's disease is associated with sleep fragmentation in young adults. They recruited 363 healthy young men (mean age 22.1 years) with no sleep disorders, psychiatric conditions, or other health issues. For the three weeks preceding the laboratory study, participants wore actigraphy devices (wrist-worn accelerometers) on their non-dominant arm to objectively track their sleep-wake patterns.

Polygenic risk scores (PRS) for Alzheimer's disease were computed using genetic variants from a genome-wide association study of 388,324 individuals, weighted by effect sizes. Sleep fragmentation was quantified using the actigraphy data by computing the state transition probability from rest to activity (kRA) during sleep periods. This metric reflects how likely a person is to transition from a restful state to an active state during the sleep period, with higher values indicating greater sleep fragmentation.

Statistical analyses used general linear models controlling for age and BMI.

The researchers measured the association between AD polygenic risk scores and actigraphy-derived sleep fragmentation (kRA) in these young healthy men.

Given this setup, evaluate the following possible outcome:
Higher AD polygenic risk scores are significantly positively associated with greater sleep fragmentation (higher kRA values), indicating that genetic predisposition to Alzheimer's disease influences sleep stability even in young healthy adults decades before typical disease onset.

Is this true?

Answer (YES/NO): NO